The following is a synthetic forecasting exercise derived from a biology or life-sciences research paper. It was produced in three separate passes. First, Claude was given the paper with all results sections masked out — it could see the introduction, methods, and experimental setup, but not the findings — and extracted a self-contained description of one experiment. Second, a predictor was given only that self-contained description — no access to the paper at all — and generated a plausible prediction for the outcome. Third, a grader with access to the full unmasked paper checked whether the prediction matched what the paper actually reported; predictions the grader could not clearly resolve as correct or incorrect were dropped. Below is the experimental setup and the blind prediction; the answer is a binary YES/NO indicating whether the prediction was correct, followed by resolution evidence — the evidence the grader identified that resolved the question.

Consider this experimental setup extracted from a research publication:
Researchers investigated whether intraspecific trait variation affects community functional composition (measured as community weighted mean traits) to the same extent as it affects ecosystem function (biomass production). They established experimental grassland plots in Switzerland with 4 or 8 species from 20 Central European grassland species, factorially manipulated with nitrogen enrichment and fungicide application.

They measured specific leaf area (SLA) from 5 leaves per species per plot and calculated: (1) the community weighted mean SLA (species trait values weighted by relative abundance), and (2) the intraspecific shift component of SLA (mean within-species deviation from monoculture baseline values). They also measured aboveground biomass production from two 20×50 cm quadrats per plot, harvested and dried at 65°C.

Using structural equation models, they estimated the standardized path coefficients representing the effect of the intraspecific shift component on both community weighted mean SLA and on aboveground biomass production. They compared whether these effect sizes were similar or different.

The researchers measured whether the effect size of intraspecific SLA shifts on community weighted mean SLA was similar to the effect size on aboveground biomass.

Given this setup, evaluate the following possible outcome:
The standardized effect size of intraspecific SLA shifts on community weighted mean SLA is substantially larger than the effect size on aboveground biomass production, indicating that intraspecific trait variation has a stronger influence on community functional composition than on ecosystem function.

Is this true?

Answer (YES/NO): YES